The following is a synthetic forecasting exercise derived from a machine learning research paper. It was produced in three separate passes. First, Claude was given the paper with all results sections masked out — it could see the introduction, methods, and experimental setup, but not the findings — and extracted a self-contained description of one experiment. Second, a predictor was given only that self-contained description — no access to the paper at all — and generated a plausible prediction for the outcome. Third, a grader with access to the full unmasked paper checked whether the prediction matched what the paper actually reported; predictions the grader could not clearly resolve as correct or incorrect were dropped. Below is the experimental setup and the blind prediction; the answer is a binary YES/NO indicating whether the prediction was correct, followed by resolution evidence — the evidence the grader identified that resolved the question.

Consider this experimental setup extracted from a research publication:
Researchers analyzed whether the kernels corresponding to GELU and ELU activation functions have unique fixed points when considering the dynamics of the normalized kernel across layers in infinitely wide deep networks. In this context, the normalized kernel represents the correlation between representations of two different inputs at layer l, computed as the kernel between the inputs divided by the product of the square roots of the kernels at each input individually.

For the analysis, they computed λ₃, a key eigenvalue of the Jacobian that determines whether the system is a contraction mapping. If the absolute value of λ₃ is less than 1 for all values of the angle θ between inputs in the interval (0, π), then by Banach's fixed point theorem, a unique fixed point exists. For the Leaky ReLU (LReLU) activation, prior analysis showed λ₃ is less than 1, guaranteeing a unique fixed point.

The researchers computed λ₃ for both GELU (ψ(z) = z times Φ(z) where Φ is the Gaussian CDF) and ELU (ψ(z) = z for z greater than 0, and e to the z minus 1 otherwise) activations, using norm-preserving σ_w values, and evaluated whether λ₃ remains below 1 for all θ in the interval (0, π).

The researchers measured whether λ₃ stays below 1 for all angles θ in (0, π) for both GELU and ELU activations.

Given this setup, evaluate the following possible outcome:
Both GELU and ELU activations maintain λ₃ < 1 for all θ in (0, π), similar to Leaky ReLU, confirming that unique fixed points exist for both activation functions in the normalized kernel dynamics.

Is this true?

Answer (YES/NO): NO